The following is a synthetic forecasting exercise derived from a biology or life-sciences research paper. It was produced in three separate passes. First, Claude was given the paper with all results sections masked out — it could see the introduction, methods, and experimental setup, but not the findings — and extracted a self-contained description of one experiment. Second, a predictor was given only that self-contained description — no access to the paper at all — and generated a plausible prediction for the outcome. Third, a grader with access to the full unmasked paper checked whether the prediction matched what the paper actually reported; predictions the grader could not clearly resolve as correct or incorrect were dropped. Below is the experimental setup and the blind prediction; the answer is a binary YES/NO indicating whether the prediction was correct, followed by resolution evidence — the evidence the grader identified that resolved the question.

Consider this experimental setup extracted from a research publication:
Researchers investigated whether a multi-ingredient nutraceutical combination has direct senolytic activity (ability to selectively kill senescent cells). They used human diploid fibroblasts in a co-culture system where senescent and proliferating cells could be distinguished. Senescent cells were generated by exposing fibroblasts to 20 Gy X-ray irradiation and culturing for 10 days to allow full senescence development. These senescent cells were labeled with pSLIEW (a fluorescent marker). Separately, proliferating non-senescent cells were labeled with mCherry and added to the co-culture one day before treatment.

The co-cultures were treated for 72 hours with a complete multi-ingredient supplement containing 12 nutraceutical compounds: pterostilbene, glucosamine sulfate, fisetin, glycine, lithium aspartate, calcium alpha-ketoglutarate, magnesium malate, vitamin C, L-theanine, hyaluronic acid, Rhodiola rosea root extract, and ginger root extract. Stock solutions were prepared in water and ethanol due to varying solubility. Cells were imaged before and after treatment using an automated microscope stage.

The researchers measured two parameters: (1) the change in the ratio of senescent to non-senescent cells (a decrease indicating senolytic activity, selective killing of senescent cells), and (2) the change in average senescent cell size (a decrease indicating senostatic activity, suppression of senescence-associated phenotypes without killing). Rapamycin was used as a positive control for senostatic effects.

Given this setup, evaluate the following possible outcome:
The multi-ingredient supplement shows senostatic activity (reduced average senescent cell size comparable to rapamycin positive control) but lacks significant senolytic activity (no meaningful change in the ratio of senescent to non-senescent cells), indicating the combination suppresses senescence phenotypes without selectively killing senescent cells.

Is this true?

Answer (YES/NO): YES